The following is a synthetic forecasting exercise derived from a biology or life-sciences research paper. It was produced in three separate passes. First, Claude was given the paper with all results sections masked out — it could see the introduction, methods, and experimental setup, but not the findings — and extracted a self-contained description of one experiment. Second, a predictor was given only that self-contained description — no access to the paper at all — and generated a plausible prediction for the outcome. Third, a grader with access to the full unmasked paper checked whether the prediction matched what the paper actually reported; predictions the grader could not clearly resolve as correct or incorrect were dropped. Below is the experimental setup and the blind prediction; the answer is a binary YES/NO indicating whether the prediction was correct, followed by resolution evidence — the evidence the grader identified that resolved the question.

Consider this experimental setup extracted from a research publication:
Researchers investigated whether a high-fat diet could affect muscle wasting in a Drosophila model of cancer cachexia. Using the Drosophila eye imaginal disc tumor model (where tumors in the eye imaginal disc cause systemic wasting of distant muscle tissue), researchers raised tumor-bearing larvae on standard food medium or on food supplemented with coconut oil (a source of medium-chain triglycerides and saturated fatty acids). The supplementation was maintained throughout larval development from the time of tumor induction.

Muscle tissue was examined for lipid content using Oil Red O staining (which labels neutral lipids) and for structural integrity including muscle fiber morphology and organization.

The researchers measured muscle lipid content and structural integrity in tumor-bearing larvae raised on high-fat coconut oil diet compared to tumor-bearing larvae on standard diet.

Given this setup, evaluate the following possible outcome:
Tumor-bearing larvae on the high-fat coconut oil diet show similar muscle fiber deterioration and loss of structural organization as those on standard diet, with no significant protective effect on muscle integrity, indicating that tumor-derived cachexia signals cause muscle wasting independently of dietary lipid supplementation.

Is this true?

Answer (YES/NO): NO